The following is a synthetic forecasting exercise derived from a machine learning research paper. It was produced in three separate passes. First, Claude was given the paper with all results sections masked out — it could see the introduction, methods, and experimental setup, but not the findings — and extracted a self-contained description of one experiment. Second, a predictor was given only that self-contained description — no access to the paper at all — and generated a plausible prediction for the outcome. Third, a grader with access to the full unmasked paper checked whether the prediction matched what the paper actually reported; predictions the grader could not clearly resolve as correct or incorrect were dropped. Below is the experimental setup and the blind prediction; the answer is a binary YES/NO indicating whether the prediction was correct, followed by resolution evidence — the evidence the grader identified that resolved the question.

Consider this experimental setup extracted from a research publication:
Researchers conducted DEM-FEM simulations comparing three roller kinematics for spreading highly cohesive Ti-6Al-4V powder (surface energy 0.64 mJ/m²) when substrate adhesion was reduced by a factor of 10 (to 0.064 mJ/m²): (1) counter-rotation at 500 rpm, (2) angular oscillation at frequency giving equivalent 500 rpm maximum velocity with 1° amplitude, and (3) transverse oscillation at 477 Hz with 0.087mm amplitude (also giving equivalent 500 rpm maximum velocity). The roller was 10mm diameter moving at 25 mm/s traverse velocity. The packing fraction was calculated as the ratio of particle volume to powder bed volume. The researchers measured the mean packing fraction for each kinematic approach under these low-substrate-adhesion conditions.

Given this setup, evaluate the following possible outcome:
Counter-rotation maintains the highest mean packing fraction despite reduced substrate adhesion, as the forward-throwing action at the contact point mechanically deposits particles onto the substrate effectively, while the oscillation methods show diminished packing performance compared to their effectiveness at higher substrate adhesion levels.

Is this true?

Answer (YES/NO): NO